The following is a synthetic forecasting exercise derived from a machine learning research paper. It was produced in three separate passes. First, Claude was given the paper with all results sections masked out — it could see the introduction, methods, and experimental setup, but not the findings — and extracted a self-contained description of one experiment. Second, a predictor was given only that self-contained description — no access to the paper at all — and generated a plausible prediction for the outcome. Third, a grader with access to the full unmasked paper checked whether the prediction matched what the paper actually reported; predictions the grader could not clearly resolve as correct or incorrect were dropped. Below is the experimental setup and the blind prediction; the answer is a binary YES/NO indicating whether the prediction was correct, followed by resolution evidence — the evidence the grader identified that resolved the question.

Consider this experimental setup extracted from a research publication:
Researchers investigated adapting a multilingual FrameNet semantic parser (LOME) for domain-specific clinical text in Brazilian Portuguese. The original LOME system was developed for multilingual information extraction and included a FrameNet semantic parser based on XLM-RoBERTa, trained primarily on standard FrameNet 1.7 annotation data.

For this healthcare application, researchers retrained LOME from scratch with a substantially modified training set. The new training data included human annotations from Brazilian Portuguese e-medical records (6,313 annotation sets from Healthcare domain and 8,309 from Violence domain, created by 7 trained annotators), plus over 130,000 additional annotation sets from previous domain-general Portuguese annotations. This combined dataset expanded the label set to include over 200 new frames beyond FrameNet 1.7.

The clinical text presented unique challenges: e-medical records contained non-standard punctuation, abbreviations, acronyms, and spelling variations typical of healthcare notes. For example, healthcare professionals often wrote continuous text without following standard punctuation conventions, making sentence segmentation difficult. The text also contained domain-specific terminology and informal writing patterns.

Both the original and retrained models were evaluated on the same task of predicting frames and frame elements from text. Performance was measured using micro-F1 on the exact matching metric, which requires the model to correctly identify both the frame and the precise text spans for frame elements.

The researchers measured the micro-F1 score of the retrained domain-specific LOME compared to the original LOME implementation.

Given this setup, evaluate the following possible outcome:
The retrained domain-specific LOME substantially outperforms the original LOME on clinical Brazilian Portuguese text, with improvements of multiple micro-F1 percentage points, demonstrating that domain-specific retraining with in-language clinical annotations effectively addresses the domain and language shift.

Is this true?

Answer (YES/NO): NO